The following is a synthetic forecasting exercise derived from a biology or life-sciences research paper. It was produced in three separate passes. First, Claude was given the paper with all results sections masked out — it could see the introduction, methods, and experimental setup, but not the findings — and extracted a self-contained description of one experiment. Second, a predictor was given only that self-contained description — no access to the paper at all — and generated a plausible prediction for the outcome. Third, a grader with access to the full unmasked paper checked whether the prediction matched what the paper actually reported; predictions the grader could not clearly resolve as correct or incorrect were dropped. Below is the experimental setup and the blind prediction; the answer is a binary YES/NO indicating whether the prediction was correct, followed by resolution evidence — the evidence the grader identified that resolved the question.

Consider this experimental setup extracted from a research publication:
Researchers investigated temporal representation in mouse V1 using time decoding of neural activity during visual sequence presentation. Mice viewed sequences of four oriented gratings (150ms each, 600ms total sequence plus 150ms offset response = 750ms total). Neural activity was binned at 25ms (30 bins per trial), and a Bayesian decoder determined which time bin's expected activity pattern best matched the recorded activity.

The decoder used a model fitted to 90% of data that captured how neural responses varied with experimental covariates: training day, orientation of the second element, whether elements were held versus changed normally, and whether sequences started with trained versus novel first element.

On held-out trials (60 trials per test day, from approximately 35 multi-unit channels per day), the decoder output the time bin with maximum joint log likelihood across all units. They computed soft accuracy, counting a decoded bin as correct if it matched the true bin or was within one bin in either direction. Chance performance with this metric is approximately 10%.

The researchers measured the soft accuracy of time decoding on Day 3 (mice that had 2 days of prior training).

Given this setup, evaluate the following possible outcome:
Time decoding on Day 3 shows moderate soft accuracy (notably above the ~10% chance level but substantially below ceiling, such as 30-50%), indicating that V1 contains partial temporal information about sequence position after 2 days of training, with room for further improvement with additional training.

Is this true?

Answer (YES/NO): NO